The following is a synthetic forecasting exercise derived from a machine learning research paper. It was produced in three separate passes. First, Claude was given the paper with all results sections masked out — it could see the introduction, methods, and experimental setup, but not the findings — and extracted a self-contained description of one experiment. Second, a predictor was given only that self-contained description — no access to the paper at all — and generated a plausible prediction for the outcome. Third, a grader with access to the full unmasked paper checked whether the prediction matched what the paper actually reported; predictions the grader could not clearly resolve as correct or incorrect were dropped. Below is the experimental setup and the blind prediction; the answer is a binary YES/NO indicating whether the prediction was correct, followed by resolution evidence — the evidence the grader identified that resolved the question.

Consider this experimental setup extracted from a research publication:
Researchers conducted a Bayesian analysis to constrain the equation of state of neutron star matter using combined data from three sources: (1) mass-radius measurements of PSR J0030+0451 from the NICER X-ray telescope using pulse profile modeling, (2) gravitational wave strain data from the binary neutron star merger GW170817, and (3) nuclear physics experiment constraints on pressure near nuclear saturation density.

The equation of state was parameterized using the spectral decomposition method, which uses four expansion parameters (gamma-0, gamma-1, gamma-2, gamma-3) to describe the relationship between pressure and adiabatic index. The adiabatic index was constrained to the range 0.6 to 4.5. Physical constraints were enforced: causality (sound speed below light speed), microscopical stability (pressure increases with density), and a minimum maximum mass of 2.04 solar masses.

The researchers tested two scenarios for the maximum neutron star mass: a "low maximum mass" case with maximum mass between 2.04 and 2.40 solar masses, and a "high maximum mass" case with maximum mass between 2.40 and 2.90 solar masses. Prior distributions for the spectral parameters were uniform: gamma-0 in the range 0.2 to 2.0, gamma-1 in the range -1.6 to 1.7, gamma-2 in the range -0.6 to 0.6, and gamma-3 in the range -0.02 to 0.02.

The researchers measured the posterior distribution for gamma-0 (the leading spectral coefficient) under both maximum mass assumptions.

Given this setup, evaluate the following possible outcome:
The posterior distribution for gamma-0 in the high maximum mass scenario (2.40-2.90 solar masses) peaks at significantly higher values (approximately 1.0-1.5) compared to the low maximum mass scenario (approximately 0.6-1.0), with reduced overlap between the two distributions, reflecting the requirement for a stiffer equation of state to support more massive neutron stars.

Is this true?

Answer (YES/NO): NO